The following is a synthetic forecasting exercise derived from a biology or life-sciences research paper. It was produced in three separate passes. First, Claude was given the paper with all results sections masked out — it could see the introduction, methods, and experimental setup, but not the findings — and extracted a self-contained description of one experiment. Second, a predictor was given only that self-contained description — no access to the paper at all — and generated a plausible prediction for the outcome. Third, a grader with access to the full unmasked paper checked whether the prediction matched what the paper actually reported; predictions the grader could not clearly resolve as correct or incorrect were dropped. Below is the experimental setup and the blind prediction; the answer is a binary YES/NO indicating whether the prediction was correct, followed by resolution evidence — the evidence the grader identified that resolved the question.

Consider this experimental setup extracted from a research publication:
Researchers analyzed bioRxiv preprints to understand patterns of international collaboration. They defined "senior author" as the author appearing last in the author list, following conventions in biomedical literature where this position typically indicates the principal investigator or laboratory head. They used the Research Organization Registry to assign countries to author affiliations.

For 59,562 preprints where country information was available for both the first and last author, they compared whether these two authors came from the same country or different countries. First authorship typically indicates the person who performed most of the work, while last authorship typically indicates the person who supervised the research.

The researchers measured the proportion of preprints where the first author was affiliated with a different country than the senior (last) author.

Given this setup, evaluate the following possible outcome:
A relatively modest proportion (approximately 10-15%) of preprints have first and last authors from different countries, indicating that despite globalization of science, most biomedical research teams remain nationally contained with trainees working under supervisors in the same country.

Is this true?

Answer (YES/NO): YES